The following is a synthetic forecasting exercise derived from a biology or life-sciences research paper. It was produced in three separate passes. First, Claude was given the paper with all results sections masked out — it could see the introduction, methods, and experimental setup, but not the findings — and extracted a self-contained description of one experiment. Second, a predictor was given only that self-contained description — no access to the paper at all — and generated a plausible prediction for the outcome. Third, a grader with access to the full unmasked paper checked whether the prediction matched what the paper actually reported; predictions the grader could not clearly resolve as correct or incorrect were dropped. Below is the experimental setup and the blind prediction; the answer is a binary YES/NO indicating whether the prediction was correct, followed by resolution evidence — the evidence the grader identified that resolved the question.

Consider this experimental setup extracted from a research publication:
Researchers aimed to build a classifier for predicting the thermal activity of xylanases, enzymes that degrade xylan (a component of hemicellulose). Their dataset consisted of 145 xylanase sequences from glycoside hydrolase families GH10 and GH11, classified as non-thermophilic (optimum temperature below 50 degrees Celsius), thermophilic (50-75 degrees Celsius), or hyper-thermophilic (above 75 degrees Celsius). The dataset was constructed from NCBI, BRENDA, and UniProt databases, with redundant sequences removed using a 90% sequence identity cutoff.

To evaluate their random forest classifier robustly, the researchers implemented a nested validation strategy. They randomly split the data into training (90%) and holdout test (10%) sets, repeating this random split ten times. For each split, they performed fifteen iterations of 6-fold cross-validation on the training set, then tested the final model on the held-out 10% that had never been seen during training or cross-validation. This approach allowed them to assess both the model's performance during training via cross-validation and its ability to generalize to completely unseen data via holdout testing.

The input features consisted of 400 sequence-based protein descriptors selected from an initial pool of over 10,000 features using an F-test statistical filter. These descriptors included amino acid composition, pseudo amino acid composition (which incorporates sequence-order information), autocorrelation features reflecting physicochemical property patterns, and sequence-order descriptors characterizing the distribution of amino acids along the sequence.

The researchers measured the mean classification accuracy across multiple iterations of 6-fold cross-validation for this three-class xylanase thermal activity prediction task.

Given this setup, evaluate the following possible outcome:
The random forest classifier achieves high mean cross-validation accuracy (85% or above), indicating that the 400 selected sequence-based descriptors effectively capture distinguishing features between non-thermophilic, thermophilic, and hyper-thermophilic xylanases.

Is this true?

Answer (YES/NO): NO